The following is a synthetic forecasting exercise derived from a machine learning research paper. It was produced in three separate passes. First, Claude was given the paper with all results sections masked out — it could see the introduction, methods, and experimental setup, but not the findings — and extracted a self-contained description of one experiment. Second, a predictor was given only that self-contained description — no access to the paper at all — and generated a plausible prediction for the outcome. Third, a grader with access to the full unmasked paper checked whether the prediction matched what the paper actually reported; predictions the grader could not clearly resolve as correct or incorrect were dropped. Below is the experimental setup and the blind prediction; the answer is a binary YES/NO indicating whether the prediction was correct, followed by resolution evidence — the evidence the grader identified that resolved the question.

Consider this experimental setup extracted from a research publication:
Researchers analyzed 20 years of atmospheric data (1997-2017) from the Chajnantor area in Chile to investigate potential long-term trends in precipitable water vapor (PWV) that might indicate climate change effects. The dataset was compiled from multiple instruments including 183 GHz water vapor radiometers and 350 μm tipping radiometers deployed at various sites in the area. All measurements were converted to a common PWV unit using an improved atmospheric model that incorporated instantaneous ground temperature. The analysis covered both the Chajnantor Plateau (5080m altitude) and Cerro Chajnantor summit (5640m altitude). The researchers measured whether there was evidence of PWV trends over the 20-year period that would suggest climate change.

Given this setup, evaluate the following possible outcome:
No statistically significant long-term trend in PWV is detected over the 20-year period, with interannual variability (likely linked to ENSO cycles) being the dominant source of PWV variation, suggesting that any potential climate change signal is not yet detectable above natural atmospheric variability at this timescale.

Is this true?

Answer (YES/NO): NO